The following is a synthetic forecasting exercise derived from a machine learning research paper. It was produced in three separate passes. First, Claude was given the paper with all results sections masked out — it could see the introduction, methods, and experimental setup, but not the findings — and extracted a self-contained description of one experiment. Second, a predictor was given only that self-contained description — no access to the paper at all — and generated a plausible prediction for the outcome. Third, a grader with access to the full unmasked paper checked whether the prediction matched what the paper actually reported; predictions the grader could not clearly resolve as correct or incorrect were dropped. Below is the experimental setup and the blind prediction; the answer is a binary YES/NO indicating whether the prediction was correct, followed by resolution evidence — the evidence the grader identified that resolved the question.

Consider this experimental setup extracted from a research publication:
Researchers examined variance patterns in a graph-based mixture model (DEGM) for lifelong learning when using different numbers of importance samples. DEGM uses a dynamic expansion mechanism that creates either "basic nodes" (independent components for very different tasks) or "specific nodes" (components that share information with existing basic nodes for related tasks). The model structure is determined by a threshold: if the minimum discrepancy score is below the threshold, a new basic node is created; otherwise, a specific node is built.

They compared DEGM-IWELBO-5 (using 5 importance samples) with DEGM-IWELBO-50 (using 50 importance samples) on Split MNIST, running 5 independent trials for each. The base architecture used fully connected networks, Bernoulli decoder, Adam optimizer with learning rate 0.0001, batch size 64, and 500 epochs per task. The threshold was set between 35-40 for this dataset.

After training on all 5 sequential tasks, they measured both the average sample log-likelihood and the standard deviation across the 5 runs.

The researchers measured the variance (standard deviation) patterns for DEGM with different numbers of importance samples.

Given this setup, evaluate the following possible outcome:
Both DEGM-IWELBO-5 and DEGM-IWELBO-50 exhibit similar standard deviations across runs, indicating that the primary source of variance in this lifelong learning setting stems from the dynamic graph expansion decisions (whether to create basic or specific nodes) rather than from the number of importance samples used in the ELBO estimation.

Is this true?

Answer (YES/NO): NO